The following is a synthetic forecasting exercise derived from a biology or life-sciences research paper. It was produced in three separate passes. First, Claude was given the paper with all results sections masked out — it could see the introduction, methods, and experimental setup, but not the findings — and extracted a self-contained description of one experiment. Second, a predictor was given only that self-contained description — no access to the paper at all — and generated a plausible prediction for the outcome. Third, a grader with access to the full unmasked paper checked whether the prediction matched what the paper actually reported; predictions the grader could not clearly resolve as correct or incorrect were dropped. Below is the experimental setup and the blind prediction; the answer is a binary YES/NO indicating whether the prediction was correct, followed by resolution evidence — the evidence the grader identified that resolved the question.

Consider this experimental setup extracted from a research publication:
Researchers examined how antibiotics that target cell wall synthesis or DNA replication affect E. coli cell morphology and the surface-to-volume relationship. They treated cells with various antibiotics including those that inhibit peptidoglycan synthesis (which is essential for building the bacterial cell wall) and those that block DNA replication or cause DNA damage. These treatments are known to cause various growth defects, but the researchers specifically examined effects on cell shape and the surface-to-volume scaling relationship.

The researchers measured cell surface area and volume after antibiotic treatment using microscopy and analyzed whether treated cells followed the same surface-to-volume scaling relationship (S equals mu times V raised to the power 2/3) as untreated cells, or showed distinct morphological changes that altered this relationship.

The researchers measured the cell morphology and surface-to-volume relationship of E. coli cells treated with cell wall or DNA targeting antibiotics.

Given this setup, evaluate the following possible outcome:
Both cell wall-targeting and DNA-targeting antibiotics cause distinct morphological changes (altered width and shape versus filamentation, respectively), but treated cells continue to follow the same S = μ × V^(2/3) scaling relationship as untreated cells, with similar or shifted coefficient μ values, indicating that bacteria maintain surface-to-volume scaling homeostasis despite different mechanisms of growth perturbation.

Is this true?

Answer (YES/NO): NO